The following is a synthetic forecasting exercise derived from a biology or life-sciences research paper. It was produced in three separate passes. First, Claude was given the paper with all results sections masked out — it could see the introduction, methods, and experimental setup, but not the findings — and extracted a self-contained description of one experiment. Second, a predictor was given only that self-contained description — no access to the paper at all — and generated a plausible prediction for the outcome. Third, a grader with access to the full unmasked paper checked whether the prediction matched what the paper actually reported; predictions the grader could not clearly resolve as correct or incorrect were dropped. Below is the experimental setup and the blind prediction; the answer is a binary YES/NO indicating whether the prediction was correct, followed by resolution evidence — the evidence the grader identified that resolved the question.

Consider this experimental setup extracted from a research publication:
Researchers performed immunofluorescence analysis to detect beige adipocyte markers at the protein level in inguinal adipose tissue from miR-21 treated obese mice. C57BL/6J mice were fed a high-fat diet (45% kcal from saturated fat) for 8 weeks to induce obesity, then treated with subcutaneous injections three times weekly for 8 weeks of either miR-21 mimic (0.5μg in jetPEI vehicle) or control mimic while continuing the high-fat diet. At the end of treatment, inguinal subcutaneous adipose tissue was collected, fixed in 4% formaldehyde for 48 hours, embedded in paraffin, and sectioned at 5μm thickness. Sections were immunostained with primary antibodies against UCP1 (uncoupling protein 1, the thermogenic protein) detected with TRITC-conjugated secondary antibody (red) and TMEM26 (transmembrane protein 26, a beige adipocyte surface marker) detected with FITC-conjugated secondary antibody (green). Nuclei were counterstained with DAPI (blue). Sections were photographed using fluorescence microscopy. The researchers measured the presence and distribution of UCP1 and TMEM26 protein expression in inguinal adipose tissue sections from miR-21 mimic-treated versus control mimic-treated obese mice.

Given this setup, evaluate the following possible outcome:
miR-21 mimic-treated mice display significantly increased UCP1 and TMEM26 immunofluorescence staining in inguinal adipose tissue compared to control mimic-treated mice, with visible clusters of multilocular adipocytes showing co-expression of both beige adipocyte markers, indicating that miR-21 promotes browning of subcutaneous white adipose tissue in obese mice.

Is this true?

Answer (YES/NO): YES